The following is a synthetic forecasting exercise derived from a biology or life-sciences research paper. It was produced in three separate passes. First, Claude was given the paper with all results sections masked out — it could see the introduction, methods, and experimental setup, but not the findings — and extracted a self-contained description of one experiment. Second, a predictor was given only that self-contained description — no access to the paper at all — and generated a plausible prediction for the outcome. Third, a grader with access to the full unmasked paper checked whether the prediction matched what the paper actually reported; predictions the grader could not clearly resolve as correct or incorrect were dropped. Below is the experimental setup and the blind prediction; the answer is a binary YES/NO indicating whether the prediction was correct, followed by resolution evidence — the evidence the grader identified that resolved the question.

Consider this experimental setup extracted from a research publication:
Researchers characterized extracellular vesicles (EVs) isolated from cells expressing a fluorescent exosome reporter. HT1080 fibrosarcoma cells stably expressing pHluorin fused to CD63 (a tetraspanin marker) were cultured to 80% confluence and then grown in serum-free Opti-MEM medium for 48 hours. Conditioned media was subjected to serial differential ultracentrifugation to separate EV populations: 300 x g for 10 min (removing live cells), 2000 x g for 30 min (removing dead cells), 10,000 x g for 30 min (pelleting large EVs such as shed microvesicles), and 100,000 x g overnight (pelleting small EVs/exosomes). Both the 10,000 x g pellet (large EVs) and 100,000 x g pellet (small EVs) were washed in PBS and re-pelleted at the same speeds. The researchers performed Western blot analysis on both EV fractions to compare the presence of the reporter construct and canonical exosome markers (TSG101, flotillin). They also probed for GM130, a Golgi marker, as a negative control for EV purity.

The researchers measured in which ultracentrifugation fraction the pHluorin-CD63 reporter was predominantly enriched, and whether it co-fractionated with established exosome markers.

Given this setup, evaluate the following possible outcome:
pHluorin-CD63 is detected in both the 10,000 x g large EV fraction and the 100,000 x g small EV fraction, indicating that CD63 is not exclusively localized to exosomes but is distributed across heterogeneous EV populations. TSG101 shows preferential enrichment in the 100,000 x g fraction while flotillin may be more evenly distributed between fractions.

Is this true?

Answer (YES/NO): NO